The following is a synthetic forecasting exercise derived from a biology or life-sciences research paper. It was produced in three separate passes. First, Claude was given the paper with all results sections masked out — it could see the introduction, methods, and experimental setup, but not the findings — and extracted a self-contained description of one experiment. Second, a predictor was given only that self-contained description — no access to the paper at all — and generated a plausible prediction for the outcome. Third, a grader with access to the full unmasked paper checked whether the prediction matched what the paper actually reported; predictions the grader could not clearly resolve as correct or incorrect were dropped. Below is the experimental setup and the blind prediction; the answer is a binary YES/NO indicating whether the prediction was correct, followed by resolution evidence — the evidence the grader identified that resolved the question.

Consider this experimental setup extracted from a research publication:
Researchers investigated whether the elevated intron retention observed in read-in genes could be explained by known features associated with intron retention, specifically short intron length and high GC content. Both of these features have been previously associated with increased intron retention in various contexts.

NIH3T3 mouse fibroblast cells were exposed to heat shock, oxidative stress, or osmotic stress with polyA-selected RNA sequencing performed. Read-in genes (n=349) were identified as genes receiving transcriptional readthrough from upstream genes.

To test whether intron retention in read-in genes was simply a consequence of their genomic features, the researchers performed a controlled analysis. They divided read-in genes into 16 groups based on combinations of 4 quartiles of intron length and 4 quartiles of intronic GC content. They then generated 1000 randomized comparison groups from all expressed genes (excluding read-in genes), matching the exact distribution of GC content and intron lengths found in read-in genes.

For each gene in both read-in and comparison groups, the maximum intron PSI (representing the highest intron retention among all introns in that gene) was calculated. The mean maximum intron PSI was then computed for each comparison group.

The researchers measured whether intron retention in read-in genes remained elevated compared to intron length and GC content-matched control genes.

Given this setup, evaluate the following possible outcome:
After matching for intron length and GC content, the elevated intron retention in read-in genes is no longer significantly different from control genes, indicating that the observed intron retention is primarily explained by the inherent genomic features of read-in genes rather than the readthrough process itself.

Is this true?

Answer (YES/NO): NO